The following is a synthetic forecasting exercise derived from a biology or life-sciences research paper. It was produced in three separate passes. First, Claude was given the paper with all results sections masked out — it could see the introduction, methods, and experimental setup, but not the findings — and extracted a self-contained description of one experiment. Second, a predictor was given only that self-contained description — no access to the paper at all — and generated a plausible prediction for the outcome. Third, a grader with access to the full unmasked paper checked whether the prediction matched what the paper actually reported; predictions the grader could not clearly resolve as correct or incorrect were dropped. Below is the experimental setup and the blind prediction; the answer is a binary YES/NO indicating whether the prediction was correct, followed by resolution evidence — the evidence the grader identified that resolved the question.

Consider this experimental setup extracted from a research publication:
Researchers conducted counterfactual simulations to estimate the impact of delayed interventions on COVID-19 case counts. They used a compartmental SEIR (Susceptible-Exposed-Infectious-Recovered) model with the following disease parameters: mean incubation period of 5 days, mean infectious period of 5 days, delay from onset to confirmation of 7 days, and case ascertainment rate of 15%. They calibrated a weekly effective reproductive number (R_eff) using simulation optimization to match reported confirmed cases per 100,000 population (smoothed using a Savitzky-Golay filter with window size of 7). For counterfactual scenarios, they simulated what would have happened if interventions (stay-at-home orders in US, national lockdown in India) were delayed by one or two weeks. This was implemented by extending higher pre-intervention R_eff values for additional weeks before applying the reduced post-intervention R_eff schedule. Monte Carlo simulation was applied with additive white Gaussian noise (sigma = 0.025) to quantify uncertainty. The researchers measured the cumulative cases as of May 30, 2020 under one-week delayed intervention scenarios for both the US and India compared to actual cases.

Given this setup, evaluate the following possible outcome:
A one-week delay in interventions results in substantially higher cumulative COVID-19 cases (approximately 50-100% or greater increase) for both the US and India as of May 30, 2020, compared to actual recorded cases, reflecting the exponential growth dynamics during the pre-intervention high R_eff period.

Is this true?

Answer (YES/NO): YES